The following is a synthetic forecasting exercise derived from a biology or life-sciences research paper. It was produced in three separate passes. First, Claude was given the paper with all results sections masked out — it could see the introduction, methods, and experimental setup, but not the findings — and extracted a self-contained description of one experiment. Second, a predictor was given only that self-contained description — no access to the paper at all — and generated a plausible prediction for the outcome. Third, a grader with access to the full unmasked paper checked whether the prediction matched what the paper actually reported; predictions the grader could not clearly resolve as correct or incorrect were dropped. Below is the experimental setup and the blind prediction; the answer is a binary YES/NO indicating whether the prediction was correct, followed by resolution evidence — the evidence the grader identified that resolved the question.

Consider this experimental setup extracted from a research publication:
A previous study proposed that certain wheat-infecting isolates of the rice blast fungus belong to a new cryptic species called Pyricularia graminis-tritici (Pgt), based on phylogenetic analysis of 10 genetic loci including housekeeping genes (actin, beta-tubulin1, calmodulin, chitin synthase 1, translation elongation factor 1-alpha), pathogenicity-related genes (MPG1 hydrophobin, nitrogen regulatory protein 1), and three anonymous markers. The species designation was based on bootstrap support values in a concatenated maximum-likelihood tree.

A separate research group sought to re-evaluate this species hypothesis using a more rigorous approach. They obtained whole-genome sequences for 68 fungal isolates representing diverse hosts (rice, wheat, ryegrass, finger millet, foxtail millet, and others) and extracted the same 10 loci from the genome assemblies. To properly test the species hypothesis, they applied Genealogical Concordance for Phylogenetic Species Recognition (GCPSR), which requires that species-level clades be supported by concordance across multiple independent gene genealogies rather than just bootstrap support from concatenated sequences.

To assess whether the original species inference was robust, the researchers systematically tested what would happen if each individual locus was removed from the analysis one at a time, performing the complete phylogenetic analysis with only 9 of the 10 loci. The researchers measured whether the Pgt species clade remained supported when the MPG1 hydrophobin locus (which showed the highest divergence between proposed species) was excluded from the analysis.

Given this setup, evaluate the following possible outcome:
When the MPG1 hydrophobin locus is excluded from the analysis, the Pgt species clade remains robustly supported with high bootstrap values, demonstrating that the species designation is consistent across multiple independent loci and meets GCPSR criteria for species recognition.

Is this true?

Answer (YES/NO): NO